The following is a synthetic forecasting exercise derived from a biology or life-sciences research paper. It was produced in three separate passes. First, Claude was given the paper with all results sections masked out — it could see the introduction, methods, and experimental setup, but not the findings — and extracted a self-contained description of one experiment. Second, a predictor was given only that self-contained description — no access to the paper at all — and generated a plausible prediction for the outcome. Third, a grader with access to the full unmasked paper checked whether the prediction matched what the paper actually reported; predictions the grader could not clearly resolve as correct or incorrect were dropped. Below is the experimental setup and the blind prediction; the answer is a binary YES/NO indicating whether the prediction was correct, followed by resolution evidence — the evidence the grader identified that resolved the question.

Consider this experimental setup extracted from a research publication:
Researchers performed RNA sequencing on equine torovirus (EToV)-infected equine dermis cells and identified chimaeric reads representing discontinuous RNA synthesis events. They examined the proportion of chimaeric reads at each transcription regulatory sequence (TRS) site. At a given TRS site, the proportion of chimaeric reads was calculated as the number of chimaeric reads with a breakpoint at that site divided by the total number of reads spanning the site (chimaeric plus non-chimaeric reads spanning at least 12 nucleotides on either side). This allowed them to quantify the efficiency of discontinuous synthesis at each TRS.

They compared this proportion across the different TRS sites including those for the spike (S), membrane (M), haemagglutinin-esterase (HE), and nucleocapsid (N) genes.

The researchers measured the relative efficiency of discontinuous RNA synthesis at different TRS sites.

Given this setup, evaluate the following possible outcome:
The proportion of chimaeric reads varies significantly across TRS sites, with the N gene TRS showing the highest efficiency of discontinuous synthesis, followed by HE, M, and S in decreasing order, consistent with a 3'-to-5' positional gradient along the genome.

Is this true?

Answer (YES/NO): NO